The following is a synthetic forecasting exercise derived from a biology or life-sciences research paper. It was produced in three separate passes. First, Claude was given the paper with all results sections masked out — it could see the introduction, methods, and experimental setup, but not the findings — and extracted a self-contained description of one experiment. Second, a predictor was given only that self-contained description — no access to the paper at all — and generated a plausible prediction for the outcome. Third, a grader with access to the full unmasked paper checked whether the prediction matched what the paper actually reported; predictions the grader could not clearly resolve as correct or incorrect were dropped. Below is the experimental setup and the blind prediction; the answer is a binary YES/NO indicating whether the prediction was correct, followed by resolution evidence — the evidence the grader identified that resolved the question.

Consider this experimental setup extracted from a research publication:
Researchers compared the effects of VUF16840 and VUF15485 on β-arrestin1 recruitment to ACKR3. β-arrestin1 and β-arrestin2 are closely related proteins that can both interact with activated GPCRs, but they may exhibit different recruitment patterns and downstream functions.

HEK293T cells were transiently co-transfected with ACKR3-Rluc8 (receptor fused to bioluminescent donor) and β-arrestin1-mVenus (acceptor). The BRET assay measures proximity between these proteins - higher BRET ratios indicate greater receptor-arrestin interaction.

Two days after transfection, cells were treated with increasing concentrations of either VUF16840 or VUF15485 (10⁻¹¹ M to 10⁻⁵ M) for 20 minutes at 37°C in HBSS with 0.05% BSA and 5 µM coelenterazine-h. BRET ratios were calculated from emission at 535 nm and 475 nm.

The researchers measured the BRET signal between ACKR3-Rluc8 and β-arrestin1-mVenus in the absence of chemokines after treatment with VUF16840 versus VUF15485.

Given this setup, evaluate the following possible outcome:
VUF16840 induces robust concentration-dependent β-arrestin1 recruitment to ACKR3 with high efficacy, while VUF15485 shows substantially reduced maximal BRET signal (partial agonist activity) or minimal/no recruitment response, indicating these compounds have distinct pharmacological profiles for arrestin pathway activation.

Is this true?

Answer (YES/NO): NO